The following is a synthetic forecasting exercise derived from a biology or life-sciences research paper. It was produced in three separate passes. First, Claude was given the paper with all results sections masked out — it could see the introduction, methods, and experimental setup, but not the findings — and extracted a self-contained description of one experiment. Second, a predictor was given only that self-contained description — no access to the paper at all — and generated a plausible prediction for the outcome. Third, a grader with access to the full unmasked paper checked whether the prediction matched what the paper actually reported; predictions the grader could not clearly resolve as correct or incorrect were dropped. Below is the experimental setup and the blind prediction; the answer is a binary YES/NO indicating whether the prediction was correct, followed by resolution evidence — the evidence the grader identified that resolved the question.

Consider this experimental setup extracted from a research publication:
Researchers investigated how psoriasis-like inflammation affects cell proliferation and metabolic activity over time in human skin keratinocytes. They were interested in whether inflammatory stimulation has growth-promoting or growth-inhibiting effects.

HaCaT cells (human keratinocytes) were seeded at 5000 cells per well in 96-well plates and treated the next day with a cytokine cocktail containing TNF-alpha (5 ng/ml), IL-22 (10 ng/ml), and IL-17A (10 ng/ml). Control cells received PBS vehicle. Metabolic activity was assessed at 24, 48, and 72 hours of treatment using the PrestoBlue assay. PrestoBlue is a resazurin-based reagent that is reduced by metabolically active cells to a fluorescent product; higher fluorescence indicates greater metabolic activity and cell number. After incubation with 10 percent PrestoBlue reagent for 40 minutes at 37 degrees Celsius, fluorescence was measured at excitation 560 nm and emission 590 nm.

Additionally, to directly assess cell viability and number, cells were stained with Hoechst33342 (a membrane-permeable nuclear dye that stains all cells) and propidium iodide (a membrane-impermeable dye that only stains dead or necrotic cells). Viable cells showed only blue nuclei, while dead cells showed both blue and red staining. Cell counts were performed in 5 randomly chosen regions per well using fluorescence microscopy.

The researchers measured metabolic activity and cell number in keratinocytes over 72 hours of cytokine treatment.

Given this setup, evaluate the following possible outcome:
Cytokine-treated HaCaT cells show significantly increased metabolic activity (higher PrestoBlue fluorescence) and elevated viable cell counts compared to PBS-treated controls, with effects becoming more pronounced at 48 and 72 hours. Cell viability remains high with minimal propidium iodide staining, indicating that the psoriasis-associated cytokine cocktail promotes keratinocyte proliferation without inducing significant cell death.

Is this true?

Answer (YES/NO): NO